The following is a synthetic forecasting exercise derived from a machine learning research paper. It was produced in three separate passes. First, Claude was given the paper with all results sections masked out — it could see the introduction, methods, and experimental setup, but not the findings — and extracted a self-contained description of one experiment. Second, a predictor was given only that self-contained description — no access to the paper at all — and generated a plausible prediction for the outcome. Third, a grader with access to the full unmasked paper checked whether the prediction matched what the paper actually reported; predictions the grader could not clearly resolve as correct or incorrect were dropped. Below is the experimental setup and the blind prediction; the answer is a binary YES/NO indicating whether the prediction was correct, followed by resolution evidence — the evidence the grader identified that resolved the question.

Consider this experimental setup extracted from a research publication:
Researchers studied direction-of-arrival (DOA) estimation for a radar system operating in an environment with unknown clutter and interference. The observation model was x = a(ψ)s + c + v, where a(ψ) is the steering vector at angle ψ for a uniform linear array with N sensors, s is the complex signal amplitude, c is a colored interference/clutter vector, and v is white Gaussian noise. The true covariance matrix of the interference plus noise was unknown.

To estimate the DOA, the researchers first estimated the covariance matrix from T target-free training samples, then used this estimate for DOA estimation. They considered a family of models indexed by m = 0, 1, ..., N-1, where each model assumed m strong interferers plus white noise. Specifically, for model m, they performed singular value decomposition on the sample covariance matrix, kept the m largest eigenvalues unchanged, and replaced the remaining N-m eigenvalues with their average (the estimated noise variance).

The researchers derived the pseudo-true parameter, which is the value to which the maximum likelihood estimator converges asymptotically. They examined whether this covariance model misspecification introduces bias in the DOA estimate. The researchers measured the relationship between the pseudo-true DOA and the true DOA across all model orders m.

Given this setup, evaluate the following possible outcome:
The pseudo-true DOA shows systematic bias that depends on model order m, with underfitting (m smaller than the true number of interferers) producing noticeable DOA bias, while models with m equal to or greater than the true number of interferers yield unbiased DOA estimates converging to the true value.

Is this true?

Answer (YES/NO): NO